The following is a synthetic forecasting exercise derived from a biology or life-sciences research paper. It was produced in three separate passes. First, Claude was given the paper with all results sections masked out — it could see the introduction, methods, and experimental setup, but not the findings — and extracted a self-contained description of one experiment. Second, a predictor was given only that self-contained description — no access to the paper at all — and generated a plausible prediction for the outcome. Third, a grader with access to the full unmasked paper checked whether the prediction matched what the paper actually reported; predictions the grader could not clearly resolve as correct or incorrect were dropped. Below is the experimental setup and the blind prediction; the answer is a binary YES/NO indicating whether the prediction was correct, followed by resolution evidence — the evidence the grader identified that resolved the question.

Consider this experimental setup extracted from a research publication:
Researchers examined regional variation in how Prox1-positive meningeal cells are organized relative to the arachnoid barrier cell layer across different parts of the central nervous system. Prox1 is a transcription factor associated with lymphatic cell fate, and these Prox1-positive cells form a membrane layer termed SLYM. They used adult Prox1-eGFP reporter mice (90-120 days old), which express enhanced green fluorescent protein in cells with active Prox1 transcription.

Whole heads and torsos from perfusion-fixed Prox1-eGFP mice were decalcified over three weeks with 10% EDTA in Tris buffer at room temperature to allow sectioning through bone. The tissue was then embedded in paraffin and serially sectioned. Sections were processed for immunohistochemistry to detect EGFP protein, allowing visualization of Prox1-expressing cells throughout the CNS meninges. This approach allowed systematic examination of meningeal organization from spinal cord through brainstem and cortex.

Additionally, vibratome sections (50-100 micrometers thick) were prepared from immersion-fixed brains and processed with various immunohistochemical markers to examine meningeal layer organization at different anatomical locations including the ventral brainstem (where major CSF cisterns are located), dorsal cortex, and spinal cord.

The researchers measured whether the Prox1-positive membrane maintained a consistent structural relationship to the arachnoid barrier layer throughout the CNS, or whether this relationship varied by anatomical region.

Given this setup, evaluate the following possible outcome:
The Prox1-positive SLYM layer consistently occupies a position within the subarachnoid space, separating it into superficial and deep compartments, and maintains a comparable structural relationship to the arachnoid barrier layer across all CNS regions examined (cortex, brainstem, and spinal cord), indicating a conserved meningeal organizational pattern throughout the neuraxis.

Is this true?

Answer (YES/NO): NO